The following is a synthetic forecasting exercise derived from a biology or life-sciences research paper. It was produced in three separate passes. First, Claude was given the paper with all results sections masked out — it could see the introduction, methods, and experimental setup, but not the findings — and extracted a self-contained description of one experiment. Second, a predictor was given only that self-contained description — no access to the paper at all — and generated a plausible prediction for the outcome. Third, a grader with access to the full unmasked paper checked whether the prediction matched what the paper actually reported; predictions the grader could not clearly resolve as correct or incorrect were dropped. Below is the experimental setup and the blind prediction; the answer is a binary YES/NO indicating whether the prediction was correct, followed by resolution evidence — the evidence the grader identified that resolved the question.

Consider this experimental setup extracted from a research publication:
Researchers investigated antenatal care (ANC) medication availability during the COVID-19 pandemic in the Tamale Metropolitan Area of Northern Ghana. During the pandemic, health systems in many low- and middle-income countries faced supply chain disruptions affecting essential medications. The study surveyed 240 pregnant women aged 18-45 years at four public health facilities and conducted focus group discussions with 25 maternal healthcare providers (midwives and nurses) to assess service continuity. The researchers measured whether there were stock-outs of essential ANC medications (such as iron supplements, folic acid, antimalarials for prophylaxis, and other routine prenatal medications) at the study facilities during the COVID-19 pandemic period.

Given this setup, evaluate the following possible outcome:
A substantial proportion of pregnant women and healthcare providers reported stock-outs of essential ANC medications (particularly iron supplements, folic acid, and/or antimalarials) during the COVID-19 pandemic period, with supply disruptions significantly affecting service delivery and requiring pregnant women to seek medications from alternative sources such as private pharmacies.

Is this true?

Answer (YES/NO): NO